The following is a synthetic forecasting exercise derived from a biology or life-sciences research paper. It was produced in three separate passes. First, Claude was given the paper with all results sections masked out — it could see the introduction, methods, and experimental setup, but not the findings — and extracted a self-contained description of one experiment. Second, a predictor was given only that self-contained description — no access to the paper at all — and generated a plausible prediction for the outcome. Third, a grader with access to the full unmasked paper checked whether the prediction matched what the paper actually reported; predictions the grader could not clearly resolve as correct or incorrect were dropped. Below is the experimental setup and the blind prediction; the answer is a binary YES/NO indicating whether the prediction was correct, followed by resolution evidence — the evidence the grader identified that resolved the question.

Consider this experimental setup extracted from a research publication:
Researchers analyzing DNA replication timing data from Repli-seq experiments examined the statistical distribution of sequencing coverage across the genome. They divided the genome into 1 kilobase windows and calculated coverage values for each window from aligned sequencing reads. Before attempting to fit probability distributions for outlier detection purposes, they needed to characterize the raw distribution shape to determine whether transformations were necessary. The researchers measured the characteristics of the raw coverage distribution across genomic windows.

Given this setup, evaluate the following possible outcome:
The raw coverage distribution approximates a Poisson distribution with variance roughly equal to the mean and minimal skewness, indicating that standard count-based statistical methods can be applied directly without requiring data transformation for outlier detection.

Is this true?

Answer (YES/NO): NO